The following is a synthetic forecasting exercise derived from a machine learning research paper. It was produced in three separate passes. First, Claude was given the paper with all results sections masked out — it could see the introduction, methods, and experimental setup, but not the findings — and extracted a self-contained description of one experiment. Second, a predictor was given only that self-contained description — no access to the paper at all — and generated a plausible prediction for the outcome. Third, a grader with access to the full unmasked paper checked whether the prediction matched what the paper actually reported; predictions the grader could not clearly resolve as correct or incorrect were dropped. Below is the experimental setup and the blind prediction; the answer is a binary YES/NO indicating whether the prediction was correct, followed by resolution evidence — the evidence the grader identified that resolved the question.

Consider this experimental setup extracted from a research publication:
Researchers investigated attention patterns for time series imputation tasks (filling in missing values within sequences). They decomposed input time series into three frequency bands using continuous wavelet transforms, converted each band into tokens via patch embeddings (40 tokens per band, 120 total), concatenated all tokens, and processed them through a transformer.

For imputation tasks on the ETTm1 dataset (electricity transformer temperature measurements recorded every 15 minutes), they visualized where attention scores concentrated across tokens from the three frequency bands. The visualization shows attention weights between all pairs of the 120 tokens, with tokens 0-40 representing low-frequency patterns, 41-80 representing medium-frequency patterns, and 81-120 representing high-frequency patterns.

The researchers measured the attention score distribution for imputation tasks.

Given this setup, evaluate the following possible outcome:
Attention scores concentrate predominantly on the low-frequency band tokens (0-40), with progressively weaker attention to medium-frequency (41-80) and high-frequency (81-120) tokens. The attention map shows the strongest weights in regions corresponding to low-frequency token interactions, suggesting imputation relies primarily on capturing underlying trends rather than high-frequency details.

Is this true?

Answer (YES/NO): YES